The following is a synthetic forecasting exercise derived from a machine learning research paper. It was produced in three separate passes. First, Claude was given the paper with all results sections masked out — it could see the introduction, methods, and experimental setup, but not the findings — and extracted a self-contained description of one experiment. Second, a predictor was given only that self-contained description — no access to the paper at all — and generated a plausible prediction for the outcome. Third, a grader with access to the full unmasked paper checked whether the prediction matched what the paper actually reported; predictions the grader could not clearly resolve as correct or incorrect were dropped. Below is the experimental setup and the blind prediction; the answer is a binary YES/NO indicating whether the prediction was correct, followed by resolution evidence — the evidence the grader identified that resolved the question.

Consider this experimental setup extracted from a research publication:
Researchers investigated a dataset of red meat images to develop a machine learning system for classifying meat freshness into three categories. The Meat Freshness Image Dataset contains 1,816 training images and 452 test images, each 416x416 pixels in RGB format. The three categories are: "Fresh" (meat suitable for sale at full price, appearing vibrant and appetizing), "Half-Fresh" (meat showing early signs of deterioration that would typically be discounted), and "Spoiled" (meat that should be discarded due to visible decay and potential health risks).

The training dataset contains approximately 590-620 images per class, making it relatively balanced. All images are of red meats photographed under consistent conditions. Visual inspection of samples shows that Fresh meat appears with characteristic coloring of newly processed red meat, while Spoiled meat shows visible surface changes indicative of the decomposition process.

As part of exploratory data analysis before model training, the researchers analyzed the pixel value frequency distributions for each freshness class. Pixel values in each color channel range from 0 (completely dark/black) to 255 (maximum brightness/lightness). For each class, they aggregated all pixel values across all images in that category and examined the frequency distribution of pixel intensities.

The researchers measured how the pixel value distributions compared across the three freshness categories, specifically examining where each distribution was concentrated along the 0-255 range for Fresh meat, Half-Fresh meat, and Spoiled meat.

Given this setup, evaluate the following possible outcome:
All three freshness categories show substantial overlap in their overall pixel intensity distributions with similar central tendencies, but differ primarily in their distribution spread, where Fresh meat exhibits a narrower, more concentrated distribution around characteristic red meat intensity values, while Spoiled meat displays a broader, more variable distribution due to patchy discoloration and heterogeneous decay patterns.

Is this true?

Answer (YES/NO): NO